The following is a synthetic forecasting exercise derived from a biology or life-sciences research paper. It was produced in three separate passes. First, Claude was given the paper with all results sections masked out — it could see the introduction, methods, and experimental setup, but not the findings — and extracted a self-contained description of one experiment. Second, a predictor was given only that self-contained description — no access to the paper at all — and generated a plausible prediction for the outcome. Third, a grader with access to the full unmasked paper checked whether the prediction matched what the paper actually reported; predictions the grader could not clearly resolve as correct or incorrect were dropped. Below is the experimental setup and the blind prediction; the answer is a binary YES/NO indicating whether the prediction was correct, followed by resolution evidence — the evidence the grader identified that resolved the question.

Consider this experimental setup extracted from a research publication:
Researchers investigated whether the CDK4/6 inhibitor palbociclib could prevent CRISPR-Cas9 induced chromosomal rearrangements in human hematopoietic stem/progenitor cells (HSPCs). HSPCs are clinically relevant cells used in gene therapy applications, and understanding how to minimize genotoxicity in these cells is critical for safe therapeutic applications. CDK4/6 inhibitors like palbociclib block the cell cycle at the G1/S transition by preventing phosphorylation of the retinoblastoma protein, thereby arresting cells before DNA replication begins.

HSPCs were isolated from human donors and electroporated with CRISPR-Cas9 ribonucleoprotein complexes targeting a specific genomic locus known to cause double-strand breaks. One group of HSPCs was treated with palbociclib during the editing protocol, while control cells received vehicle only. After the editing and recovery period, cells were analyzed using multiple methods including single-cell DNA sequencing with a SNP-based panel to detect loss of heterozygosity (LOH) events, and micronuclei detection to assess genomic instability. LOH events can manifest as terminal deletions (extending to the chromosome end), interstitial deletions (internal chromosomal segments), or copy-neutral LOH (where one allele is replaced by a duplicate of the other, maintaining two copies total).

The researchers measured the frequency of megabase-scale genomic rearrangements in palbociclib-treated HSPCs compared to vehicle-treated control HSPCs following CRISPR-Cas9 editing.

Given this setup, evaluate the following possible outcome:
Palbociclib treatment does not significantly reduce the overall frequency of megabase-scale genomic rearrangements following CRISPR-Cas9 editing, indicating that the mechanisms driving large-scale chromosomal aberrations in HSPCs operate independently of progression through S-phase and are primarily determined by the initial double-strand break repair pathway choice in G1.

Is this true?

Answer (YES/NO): NO